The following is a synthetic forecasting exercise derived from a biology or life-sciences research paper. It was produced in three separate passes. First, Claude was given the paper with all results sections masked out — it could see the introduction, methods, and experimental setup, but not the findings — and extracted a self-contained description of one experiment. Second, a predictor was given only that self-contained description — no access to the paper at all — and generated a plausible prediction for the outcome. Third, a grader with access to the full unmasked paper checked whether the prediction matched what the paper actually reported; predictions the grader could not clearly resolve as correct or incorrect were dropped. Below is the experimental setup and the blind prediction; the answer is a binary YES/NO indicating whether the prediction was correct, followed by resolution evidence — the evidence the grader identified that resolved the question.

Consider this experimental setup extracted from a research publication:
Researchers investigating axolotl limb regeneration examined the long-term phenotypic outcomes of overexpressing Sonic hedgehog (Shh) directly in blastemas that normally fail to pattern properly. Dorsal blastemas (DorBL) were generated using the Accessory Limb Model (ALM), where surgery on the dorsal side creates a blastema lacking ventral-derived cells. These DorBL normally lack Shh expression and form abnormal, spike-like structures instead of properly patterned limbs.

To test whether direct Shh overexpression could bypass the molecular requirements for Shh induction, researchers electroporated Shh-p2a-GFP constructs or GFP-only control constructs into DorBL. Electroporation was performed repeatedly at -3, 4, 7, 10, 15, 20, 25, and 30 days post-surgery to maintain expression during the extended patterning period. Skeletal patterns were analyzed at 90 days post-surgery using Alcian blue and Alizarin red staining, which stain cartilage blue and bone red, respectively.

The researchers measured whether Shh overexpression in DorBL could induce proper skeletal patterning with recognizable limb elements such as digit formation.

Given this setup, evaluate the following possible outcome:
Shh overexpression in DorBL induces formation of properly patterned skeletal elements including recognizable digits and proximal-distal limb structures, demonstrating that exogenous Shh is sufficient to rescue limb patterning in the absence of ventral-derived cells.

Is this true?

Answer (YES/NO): NO